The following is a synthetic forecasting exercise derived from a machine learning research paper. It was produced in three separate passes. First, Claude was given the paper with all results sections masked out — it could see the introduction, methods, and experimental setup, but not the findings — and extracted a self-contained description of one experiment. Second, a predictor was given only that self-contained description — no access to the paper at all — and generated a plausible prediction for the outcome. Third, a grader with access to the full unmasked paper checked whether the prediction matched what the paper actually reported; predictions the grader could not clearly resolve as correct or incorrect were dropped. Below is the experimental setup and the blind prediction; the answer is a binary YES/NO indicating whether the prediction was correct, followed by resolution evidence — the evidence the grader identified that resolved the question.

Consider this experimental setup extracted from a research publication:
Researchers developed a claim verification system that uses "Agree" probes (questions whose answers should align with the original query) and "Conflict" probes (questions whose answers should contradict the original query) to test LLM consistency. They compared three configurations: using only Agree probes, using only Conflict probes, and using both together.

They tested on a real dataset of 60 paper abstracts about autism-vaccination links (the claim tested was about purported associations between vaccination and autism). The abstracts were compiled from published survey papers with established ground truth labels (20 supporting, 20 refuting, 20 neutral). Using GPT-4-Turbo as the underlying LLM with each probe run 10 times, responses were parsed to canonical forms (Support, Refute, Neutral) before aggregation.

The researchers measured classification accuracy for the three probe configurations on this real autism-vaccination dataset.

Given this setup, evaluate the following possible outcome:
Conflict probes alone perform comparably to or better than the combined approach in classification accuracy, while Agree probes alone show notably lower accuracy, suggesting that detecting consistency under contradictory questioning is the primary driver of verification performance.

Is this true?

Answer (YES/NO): NO